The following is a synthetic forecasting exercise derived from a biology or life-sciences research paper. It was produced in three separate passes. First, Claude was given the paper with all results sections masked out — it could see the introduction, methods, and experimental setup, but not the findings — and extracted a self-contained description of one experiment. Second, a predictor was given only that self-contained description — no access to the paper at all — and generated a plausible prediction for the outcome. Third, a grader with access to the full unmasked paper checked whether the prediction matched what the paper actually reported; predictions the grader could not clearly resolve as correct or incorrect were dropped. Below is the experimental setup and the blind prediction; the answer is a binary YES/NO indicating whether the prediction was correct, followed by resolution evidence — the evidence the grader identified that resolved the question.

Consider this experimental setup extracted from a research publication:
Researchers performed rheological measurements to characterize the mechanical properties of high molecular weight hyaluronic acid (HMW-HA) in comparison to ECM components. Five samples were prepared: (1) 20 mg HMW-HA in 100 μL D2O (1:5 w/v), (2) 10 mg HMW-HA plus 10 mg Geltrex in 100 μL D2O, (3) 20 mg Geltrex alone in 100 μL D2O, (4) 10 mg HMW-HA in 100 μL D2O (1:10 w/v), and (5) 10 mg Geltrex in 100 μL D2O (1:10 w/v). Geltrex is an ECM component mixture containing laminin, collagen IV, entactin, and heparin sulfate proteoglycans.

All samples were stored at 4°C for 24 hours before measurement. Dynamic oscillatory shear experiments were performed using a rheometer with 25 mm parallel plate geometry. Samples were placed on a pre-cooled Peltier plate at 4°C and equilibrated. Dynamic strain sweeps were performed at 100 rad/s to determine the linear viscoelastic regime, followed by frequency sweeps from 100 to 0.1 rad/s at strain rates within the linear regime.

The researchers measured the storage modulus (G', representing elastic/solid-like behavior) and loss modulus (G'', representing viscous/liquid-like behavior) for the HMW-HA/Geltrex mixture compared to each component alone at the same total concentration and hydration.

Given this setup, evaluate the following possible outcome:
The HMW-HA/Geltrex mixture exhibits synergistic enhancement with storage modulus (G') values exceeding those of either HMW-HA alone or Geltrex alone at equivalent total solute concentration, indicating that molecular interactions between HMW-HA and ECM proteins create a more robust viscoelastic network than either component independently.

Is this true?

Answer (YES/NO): NO